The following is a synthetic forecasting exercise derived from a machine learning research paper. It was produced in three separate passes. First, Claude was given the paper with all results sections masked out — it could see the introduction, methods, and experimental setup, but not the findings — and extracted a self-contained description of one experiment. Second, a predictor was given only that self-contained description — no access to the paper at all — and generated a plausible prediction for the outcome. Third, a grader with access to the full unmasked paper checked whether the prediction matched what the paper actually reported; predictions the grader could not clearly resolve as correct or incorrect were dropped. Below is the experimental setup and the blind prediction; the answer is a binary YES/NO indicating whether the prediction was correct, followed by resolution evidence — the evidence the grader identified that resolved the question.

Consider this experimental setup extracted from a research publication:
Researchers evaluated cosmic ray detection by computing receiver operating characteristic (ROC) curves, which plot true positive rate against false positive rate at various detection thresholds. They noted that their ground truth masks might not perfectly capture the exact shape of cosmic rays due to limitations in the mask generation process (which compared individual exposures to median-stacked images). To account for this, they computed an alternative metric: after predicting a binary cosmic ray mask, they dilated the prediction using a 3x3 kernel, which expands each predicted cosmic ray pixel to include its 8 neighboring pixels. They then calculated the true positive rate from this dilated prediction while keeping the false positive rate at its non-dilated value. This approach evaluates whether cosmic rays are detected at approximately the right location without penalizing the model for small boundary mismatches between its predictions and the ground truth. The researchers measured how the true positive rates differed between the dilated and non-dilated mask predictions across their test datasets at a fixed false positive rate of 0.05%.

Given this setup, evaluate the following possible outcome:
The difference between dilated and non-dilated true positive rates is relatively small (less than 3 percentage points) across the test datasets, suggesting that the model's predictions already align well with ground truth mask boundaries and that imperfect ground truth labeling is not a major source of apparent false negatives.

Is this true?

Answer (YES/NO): NO